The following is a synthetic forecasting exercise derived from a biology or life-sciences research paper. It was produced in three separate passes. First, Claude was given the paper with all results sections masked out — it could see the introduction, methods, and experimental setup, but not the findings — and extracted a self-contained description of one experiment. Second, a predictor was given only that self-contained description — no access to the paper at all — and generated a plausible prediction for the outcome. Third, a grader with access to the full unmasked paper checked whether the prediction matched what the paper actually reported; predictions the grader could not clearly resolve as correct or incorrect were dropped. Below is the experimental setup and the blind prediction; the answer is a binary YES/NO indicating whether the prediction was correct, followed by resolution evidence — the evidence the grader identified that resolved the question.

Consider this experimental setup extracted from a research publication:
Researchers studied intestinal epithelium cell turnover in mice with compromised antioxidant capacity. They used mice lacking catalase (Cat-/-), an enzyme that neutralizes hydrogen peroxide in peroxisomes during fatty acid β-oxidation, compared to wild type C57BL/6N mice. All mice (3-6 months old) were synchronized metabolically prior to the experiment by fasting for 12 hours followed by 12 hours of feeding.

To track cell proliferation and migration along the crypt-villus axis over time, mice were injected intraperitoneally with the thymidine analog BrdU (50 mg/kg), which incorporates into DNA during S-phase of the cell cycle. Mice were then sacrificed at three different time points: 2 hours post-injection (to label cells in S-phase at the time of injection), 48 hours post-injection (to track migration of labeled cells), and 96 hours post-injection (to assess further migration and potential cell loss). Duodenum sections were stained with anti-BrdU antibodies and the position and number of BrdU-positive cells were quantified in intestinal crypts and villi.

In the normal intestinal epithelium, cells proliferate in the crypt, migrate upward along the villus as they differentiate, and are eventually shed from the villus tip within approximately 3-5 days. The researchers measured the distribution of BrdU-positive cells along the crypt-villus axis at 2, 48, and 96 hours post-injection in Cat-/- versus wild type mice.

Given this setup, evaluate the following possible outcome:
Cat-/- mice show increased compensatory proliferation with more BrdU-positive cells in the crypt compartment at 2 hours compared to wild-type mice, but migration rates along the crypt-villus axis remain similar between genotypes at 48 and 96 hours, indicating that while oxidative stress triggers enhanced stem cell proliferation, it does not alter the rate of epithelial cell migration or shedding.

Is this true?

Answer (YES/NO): NO